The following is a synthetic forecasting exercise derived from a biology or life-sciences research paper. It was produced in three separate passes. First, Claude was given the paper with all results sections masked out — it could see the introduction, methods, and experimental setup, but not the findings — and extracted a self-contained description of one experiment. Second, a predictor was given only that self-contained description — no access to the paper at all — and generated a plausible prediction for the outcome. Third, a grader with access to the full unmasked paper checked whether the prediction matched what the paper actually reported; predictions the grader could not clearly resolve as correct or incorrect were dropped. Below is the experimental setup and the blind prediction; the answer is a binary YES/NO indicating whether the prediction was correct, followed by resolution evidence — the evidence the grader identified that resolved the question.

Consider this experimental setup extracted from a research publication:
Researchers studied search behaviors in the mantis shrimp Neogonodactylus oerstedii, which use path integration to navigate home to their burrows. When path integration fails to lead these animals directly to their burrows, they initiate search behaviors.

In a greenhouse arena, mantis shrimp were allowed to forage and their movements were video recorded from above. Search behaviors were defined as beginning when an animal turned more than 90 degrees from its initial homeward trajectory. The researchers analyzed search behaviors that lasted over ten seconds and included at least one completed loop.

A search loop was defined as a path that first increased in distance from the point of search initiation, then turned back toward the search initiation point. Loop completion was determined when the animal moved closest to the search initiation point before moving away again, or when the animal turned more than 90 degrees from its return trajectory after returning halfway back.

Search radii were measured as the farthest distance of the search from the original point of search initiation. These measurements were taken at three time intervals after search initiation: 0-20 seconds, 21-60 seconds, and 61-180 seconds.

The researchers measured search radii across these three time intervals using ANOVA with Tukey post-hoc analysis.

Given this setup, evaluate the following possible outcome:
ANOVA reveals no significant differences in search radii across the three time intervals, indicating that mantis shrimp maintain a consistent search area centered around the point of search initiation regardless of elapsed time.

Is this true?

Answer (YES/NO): NO